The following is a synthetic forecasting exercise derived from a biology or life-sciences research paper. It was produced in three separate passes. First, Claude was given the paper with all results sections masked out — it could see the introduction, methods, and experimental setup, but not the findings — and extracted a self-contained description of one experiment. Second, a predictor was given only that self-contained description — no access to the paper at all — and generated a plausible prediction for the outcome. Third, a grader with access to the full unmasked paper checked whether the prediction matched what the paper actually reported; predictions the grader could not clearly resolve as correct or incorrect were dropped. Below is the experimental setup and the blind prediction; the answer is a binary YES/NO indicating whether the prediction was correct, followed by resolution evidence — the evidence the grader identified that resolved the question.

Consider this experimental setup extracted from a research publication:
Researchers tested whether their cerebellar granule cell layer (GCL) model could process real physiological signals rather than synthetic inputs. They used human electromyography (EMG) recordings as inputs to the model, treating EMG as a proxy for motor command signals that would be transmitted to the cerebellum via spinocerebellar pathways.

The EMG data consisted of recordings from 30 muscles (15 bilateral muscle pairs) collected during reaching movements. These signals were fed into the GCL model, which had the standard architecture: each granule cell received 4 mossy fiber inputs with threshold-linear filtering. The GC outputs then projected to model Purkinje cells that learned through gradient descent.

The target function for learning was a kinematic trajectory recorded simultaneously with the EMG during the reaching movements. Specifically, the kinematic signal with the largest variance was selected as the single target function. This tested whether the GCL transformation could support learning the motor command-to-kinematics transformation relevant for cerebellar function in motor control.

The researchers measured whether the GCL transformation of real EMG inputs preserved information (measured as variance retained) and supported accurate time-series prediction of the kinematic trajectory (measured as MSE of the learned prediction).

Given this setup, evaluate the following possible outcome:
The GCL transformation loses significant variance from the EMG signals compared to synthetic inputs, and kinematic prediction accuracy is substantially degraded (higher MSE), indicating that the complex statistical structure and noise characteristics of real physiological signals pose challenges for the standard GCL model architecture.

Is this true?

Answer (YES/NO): NO